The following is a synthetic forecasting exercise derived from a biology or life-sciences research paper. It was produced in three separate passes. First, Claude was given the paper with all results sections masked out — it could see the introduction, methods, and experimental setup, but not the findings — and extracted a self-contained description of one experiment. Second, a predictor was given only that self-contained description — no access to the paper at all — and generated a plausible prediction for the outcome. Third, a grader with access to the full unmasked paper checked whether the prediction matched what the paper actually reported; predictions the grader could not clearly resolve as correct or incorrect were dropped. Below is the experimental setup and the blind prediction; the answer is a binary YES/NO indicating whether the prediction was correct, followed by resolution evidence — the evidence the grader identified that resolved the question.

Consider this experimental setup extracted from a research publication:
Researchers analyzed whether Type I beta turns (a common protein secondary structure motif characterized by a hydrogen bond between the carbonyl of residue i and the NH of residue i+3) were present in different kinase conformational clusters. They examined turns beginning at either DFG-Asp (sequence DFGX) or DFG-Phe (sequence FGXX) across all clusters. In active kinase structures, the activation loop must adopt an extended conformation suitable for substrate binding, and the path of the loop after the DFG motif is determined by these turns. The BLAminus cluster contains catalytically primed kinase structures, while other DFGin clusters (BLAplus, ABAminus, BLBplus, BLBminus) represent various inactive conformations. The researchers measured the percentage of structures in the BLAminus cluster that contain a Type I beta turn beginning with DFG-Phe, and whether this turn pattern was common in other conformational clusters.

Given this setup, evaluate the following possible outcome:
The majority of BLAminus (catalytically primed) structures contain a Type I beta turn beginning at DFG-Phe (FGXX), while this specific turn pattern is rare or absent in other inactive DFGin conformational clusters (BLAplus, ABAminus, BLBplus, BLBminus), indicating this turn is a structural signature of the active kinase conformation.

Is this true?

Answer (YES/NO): NO